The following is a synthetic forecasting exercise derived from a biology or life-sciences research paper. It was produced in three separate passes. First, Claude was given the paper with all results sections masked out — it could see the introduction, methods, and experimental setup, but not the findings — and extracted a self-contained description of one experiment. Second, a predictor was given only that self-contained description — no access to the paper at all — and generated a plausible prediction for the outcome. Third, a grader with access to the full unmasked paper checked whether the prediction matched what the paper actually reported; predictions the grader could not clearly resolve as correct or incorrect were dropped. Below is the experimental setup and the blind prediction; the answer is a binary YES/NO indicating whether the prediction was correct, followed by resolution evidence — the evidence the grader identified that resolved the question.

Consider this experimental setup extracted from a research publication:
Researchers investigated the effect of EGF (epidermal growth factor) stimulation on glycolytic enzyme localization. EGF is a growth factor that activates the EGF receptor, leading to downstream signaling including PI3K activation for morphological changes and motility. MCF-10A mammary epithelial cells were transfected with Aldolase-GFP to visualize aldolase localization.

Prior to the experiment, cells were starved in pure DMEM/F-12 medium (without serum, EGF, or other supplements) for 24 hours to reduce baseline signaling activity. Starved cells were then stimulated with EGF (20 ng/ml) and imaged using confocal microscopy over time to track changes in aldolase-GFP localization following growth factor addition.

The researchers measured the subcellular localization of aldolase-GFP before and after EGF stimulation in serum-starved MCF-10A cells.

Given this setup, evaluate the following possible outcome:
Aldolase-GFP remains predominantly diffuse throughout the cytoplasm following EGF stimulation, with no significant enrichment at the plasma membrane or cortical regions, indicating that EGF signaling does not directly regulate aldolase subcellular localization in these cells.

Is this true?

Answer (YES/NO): NO